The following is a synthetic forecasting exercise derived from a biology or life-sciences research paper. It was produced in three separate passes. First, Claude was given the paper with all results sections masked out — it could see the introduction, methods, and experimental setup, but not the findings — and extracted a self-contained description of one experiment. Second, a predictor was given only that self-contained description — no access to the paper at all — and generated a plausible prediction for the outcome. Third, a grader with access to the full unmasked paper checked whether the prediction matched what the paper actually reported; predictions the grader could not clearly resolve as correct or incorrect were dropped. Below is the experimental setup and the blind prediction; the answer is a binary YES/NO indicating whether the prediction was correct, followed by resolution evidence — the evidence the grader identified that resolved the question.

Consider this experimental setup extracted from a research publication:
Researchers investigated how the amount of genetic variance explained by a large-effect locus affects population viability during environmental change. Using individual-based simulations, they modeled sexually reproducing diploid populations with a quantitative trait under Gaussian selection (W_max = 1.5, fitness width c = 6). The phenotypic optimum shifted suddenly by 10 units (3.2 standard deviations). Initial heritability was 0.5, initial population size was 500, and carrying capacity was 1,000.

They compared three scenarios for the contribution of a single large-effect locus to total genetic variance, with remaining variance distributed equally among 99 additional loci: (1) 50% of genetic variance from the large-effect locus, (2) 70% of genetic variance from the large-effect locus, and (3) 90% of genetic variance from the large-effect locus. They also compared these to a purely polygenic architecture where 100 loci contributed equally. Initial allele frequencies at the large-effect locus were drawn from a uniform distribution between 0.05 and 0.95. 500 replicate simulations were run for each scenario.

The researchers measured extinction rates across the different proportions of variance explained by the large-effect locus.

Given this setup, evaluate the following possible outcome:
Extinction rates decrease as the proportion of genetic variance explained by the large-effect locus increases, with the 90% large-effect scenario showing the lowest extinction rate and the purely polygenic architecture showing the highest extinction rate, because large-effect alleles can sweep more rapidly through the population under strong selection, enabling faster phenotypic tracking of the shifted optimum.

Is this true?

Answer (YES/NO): NO